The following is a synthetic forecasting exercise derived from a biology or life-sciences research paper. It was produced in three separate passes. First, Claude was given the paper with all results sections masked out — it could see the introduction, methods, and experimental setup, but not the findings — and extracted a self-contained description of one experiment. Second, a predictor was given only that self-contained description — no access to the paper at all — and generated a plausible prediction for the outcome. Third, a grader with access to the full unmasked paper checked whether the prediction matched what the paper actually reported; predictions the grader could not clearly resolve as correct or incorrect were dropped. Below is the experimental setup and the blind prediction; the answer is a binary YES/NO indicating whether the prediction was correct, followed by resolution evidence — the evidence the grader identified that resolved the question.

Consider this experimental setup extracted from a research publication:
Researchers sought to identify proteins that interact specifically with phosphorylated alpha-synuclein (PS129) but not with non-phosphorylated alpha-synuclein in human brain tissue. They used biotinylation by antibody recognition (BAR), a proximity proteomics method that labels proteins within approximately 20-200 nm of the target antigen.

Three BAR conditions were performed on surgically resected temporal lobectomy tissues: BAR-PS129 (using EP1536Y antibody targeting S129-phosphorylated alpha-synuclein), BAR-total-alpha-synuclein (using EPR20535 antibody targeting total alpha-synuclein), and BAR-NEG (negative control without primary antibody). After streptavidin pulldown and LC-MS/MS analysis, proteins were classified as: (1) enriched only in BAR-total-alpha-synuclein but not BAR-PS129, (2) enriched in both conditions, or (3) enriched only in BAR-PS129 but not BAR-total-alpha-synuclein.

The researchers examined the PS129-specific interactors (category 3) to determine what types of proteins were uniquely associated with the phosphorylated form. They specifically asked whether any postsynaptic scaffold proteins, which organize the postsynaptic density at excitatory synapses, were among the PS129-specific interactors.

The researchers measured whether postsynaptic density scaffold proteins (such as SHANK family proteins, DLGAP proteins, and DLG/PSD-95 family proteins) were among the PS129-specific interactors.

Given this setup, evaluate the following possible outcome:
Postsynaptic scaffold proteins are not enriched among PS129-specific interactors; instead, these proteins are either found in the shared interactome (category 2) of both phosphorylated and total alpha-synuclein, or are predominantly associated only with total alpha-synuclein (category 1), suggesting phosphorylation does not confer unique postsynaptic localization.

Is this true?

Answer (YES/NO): NO